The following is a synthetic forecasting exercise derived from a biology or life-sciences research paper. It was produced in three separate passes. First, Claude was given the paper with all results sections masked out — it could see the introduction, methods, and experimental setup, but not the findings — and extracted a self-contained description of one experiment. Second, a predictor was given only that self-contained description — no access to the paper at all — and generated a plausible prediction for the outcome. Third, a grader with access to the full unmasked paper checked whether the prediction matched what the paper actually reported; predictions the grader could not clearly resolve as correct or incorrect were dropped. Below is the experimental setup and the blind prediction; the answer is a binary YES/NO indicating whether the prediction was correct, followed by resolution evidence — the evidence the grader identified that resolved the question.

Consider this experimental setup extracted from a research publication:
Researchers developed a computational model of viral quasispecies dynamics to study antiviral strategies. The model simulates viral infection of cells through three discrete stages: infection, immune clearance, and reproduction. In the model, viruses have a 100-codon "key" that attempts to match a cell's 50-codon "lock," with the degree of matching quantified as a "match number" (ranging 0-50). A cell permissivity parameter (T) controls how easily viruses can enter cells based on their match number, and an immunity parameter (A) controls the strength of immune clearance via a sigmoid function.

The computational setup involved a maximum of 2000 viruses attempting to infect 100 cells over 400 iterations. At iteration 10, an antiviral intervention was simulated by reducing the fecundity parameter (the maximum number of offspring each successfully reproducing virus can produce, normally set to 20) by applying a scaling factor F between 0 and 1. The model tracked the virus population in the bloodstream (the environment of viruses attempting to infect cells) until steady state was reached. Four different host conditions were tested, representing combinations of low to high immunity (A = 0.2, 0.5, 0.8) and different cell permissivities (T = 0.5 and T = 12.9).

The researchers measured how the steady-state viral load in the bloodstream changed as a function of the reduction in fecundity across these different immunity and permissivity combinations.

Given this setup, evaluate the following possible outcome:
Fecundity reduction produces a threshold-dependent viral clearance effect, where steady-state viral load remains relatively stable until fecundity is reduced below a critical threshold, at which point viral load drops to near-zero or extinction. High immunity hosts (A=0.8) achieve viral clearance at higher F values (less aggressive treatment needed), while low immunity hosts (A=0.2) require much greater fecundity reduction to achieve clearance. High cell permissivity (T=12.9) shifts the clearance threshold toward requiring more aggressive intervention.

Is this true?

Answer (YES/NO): NO